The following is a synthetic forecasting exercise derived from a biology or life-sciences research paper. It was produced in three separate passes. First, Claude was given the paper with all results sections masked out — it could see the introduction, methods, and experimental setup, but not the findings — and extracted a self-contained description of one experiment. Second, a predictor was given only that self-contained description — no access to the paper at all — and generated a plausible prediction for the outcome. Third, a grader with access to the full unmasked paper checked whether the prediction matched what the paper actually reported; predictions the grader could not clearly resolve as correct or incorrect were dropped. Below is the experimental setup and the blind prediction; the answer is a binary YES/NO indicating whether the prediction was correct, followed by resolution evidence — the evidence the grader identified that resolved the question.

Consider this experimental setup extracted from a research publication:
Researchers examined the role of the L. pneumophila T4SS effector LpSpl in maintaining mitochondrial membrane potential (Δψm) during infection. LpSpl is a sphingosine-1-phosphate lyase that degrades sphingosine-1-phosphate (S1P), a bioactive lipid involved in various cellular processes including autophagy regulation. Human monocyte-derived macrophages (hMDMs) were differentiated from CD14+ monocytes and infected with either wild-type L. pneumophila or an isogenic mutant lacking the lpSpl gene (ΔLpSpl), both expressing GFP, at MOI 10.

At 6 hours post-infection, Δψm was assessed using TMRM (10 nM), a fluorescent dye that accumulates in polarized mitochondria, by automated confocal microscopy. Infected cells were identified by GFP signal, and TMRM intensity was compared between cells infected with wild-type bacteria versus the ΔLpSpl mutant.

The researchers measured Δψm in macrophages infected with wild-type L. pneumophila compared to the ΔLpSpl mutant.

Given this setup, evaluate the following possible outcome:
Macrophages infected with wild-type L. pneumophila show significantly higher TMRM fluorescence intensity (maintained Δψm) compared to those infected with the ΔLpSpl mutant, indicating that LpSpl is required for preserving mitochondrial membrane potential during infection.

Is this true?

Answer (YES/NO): NO